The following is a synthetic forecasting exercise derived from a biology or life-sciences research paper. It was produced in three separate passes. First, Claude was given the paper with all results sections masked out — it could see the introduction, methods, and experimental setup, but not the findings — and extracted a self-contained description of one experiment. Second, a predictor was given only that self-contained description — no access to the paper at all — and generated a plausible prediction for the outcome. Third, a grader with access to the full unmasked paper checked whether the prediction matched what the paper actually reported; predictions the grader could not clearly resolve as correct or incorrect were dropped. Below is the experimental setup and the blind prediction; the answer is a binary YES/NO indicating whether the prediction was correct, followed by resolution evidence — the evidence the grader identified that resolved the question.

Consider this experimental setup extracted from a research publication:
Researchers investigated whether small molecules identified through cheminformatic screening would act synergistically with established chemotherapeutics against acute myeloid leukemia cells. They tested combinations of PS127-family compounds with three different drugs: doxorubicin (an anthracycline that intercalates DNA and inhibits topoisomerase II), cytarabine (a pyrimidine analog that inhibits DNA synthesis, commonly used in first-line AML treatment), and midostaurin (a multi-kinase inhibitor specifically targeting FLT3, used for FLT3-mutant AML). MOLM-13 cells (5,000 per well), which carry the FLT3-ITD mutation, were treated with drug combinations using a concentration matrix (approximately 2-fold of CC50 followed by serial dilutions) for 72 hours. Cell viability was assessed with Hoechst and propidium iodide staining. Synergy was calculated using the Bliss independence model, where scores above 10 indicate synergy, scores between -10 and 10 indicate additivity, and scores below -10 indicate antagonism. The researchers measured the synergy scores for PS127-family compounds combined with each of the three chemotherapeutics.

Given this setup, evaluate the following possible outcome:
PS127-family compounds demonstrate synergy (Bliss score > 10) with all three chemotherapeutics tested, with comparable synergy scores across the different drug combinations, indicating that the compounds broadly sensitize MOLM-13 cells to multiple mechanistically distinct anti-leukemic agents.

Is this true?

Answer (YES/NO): NO